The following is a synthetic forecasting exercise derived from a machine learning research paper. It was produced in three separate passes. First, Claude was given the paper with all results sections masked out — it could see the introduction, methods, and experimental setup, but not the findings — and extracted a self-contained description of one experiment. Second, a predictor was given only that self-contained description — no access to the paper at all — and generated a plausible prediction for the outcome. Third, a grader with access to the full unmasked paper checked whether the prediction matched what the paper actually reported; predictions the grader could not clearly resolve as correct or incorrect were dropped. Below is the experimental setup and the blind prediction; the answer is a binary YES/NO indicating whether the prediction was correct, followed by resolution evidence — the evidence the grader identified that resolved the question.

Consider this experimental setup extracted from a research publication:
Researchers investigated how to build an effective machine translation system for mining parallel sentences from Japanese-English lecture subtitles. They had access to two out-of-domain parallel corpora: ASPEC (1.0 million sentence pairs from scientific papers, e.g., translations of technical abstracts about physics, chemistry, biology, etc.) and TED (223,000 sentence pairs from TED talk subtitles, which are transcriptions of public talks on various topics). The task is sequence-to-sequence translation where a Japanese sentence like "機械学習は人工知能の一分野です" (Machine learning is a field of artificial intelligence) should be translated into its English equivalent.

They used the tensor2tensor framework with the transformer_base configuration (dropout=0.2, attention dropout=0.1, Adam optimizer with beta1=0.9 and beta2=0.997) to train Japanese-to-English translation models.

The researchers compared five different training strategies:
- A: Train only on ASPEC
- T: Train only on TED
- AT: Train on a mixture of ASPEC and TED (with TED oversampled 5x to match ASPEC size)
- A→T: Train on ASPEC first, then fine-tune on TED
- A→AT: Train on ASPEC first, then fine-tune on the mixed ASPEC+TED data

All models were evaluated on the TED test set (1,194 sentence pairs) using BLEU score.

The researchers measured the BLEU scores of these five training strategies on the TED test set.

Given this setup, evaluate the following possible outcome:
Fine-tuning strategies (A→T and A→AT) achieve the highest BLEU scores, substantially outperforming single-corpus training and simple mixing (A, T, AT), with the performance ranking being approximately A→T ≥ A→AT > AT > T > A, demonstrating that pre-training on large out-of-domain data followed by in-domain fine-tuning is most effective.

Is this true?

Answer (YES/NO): NO